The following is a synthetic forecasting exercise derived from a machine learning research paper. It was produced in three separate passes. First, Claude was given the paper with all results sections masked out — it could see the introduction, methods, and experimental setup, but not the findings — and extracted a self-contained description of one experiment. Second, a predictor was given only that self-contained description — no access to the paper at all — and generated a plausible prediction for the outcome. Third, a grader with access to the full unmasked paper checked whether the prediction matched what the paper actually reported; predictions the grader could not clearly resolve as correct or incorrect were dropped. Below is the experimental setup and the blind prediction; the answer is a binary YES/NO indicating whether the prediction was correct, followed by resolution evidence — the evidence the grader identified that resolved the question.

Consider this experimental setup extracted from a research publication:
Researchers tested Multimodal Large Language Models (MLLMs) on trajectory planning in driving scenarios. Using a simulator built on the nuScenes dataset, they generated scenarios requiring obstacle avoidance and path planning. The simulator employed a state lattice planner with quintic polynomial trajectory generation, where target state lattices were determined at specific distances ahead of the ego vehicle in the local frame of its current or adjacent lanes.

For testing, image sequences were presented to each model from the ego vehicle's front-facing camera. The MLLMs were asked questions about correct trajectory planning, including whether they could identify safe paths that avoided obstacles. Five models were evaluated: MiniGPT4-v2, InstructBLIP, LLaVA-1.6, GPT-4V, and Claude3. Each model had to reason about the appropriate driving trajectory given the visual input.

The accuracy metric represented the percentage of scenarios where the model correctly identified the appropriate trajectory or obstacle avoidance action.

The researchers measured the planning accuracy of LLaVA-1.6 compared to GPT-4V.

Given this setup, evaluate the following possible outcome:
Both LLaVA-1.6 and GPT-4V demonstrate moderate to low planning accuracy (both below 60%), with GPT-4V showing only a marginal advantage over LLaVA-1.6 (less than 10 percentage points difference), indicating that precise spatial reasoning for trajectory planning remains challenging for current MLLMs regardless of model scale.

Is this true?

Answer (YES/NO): NO